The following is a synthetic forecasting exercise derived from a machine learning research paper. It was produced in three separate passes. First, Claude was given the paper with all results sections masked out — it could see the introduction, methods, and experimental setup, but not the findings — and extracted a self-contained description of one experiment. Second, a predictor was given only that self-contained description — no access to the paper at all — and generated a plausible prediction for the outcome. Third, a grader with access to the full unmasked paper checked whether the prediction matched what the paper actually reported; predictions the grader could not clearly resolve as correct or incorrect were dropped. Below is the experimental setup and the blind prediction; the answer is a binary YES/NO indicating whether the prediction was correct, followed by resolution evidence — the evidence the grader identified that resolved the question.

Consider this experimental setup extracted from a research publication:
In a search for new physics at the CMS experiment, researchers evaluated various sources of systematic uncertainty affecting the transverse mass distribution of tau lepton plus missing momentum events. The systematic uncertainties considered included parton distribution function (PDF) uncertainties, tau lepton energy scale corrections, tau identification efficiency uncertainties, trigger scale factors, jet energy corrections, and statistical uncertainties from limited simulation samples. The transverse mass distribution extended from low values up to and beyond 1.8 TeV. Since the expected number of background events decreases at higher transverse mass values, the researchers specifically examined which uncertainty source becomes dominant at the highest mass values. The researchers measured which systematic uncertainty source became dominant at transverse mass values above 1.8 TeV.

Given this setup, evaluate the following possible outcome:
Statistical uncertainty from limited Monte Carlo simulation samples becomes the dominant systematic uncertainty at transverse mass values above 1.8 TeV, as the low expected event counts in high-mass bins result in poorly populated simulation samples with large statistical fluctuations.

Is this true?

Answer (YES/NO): NO